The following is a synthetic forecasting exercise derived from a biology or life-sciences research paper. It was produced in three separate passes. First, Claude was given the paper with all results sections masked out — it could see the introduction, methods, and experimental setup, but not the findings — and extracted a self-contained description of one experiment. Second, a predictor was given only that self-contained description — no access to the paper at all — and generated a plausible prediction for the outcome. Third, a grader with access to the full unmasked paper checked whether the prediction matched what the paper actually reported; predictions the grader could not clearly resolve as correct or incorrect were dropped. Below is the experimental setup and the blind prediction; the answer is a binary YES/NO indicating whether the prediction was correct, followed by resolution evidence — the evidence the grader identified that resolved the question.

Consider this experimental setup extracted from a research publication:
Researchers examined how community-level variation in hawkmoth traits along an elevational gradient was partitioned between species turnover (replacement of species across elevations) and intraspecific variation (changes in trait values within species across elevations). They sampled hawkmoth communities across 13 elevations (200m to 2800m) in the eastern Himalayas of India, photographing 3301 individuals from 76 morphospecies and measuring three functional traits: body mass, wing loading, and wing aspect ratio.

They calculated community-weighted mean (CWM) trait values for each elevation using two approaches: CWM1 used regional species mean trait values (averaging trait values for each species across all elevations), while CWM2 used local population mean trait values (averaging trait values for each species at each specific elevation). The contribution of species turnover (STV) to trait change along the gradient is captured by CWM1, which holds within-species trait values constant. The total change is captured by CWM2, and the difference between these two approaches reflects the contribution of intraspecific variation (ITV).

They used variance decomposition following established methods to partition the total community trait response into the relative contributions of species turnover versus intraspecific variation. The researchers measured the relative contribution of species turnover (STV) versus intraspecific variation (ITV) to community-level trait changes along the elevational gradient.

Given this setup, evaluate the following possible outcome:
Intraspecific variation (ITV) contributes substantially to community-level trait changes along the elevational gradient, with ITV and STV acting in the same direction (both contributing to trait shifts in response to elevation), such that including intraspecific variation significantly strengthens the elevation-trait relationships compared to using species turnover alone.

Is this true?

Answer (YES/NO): NO